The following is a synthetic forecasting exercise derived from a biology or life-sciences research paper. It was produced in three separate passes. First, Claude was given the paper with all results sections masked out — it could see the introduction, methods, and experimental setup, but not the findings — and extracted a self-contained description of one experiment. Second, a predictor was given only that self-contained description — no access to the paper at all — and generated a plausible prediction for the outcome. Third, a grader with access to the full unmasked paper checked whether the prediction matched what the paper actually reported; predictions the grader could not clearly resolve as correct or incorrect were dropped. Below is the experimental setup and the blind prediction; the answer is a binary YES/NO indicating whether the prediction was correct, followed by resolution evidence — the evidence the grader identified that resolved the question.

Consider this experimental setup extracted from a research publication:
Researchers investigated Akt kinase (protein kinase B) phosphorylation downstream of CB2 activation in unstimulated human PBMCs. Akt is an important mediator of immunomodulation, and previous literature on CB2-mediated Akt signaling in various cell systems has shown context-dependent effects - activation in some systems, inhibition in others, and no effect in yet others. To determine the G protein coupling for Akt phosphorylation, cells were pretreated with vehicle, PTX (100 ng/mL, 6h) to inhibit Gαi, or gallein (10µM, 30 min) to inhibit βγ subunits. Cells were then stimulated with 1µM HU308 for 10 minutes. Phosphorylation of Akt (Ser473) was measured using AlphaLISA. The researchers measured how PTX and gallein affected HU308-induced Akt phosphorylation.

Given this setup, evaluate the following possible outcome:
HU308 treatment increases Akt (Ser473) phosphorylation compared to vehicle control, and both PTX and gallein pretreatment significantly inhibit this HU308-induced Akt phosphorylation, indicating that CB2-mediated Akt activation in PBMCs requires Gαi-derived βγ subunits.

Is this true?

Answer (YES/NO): YES